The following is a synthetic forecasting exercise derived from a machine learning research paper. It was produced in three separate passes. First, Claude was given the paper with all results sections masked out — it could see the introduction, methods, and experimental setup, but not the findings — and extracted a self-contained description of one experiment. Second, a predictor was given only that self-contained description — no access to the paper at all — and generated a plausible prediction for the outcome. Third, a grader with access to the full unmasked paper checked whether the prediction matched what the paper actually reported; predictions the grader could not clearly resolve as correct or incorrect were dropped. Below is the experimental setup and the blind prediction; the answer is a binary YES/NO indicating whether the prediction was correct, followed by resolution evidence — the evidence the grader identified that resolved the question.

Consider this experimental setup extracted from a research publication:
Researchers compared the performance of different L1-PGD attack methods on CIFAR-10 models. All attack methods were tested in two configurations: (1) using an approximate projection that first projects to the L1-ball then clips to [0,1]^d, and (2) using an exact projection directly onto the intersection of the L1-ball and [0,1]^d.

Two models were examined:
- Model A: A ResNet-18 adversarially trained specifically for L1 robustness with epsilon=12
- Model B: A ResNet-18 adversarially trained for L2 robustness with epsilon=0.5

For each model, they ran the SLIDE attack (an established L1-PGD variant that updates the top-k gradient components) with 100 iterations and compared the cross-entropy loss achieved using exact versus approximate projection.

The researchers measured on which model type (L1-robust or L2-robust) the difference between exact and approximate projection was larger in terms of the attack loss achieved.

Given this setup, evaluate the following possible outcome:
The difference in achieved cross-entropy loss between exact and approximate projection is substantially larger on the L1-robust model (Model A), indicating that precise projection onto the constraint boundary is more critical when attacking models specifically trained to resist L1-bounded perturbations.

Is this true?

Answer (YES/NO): NO